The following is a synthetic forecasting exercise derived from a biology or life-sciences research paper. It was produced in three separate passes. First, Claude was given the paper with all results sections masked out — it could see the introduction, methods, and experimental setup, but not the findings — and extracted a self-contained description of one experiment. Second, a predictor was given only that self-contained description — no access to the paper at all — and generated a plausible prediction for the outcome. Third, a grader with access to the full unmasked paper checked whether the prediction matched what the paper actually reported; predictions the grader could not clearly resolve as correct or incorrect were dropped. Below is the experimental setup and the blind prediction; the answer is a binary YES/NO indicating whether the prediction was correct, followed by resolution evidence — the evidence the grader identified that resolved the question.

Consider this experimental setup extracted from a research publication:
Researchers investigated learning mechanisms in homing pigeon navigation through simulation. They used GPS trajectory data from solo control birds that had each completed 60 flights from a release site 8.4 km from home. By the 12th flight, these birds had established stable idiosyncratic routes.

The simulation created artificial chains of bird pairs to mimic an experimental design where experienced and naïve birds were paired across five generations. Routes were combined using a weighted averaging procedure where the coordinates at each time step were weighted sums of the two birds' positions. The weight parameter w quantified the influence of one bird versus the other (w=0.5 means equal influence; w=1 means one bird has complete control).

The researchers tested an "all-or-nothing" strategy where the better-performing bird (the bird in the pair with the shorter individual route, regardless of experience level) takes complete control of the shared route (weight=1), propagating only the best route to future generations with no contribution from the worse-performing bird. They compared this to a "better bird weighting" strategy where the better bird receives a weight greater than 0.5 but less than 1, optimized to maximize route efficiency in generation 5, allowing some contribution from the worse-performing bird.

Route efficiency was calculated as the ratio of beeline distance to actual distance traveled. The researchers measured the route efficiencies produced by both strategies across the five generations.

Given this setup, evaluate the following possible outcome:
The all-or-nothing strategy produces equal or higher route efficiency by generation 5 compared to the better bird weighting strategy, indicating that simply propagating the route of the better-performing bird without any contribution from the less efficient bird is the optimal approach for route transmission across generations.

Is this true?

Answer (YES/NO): NO